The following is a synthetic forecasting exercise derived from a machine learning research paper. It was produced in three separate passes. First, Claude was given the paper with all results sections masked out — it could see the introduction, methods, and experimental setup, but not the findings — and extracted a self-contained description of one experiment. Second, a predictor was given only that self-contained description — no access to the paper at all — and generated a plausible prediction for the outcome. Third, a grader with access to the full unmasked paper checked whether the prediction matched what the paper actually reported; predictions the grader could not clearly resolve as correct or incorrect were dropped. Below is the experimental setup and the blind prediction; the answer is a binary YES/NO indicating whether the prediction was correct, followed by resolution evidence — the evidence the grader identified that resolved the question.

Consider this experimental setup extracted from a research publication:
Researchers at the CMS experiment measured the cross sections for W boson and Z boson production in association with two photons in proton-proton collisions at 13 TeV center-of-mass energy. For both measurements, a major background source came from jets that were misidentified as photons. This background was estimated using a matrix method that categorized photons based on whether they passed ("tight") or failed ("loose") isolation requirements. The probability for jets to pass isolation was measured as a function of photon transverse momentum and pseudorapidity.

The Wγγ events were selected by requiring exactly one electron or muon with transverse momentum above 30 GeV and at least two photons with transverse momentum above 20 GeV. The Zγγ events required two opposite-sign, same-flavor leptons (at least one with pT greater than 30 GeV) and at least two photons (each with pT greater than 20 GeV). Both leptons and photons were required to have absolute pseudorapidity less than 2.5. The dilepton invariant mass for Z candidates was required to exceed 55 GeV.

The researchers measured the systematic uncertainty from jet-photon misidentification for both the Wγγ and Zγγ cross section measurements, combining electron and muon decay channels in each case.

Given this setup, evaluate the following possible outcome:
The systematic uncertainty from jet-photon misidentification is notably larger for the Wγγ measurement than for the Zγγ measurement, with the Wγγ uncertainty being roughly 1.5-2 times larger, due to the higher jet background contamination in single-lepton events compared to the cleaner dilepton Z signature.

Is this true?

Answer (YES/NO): NO